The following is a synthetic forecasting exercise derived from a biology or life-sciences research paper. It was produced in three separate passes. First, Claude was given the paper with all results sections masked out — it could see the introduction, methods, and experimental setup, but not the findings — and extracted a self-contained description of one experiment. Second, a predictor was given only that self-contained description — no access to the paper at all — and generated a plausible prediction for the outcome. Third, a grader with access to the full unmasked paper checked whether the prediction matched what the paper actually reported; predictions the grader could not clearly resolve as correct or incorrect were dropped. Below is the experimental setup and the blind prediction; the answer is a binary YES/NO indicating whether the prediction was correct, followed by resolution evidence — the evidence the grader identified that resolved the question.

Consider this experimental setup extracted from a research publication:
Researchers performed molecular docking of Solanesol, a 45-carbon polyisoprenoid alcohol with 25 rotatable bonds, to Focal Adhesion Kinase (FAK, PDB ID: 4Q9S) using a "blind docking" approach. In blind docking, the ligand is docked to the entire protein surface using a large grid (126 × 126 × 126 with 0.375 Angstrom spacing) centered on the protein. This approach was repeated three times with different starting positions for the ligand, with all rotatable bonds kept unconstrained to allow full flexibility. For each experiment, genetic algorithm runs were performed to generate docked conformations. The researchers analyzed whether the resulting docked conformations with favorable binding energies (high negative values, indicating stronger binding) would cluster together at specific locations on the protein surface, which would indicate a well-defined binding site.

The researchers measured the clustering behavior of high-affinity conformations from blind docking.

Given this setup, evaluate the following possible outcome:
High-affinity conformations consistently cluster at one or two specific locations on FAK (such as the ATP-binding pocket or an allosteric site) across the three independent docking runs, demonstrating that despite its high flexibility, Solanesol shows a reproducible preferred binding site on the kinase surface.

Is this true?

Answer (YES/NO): NO